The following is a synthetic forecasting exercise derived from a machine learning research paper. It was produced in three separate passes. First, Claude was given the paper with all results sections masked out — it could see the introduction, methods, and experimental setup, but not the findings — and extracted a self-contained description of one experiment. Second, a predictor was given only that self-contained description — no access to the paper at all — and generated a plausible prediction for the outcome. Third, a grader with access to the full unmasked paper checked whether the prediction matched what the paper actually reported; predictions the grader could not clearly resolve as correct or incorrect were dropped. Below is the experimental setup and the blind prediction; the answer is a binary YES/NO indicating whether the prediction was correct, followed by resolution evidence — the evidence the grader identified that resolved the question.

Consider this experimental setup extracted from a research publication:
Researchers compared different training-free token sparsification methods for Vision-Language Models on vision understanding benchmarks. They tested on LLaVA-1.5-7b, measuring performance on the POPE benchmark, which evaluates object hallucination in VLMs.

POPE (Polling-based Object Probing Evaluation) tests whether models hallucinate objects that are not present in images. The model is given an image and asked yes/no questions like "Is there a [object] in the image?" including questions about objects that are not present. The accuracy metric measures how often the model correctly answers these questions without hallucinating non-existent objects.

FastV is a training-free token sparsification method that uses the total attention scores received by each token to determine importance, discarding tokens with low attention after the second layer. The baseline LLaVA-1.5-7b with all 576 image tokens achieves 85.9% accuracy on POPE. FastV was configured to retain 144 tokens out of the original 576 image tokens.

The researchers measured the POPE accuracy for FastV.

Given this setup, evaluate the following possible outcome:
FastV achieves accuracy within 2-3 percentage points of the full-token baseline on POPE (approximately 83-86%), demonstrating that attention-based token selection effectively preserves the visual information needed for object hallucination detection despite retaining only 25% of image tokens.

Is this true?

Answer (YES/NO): NO